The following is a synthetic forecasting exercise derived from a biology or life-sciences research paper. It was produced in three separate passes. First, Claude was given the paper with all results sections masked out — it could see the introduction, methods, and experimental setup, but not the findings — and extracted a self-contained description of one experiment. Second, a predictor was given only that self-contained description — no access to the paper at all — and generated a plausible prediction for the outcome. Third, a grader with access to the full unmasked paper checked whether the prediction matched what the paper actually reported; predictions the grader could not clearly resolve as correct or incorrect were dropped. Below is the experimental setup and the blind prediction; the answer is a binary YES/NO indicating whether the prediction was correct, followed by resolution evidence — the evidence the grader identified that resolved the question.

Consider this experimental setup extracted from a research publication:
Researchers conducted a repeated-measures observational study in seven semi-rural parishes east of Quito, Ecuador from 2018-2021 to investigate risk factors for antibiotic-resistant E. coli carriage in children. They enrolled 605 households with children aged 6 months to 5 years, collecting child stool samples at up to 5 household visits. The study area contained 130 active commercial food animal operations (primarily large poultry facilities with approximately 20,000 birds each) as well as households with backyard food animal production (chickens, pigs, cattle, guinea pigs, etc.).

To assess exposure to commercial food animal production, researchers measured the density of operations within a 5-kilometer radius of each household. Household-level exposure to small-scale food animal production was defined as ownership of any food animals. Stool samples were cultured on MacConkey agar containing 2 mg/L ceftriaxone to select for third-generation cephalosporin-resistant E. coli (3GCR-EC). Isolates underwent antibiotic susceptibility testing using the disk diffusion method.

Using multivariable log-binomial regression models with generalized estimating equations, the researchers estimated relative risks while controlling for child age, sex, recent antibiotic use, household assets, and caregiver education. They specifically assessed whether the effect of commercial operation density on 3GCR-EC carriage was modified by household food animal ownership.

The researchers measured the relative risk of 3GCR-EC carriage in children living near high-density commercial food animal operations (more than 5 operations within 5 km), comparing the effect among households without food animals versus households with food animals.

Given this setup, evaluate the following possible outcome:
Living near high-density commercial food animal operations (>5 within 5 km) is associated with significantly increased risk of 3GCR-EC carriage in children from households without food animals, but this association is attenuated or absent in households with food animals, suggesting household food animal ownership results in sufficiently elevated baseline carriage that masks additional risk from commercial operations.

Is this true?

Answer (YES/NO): YES